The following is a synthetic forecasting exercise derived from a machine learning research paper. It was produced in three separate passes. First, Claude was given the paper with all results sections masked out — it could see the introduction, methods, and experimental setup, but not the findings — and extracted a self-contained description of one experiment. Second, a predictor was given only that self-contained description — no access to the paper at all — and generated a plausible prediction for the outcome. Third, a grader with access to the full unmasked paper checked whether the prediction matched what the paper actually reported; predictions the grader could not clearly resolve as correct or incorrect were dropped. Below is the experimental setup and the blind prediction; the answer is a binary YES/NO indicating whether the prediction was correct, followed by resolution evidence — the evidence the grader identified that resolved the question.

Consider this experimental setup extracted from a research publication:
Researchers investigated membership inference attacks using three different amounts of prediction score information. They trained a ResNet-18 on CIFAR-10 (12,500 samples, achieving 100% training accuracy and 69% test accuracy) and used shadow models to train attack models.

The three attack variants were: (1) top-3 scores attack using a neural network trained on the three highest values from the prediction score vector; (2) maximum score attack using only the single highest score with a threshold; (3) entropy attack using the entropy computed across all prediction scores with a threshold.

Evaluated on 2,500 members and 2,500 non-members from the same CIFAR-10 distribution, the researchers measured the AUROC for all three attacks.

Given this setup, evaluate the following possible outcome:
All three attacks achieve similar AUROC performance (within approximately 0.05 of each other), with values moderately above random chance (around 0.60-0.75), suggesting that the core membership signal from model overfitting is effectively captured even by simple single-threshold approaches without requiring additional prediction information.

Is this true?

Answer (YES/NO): NO